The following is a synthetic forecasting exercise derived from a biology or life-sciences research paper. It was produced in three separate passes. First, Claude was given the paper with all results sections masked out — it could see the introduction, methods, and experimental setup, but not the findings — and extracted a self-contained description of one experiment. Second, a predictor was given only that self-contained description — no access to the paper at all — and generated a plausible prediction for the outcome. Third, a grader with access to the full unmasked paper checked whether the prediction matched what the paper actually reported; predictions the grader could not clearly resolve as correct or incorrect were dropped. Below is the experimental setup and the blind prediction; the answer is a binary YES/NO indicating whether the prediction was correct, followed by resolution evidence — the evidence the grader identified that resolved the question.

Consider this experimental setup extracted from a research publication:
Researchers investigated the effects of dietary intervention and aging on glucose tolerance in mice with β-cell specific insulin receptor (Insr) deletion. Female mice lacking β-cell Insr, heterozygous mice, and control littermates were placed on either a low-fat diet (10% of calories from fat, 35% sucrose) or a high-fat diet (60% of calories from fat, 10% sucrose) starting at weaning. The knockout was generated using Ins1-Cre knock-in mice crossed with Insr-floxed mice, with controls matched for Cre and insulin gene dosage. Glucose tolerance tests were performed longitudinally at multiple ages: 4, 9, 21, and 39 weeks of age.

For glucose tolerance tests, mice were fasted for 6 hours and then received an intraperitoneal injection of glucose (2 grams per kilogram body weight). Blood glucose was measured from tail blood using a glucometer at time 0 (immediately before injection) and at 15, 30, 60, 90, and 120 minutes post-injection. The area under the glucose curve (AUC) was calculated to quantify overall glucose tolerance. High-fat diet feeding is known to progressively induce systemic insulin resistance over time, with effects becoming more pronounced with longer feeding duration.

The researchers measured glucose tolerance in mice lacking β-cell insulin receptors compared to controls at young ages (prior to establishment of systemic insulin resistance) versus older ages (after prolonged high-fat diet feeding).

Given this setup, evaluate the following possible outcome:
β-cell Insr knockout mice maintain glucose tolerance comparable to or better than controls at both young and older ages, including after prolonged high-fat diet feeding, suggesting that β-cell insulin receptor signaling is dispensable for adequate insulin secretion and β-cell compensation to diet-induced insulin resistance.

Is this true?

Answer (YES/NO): YES